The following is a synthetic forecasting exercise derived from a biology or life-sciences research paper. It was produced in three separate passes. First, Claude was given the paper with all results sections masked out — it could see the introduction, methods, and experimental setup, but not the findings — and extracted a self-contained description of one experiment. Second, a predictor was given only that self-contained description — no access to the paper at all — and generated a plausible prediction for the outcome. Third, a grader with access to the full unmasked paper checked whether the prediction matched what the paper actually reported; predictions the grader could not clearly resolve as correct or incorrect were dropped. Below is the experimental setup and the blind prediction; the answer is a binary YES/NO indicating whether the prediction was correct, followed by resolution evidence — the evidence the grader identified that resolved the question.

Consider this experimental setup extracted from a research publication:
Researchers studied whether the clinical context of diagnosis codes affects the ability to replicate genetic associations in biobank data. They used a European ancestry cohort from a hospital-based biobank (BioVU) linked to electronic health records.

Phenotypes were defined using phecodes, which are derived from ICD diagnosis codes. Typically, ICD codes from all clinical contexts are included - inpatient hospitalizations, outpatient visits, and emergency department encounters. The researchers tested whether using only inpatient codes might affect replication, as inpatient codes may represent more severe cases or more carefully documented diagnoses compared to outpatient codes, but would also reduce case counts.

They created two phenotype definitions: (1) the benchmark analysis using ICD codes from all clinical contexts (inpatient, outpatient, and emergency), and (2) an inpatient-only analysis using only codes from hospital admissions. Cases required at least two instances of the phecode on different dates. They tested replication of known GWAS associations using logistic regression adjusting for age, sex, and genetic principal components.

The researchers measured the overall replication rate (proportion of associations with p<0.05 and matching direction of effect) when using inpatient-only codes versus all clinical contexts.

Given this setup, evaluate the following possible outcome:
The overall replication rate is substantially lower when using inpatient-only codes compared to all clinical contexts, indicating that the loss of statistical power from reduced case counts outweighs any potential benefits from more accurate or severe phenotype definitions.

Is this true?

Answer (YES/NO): YES